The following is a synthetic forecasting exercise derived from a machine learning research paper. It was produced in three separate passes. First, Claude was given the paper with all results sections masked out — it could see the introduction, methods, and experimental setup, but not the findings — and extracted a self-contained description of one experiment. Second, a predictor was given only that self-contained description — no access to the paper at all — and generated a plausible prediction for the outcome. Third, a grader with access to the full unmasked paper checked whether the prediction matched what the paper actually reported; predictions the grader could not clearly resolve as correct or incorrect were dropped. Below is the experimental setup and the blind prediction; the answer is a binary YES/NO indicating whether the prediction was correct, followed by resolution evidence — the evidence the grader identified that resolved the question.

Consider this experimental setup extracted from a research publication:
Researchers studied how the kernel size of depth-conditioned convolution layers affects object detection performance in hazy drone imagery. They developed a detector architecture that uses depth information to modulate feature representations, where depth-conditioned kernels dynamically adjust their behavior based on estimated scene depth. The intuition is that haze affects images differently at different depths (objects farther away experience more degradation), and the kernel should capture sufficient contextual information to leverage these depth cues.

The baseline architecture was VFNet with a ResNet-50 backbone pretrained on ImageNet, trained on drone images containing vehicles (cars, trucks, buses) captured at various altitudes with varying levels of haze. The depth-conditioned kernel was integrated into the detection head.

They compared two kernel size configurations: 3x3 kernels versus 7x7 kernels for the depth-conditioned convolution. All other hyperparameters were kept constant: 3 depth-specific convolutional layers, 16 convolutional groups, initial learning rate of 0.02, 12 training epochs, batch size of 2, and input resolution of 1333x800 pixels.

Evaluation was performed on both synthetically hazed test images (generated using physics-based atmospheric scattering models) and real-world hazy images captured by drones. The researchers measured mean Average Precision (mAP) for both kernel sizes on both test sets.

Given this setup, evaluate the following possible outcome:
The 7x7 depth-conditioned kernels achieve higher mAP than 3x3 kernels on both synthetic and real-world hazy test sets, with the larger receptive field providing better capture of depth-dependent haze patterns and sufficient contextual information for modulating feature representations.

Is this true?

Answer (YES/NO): YES